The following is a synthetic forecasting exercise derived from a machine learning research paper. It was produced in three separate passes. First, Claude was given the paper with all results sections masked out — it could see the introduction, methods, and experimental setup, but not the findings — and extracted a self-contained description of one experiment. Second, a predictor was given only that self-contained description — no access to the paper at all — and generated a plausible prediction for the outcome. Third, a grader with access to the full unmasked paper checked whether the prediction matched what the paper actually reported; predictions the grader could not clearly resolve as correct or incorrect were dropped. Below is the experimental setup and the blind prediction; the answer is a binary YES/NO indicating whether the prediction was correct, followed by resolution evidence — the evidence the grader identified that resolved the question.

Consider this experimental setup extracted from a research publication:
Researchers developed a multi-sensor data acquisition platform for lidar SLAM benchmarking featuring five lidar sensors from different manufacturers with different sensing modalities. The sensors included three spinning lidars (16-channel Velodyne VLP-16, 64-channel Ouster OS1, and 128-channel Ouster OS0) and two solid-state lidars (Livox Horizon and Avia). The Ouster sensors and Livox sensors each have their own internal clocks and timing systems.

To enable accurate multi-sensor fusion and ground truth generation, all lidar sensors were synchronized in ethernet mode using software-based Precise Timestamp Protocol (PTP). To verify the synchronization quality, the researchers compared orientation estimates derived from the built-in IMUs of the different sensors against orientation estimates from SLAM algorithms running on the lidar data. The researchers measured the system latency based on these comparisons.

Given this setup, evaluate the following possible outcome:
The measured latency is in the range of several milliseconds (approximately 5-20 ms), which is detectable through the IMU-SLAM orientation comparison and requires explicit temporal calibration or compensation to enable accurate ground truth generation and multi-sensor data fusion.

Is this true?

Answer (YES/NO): NO